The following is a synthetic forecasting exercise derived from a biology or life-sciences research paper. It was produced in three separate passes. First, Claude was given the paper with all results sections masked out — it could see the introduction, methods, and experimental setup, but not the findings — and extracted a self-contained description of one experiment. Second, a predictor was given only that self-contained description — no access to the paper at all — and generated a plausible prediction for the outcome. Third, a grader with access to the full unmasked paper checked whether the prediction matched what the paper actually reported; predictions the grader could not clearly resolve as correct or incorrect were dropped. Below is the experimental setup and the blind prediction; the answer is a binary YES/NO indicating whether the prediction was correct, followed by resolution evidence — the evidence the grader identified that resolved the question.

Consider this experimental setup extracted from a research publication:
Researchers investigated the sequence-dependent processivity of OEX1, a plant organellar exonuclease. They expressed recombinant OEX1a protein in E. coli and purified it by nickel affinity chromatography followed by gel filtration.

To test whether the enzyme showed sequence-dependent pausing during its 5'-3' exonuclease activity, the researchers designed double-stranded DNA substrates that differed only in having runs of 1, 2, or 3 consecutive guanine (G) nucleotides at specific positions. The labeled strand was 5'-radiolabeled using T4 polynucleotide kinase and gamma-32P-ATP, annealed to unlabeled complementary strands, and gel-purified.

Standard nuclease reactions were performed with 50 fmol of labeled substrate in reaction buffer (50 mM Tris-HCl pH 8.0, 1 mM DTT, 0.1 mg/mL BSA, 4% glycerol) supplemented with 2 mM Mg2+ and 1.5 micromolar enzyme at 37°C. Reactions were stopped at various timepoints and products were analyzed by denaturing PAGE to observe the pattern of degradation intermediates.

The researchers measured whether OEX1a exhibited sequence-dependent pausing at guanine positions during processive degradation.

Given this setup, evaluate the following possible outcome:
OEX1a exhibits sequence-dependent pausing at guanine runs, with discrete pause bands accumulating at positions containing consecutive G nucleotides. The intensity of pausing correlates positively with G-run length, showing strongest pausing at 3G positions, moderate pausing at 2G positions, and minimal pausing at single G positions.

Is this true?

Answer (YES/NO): YES